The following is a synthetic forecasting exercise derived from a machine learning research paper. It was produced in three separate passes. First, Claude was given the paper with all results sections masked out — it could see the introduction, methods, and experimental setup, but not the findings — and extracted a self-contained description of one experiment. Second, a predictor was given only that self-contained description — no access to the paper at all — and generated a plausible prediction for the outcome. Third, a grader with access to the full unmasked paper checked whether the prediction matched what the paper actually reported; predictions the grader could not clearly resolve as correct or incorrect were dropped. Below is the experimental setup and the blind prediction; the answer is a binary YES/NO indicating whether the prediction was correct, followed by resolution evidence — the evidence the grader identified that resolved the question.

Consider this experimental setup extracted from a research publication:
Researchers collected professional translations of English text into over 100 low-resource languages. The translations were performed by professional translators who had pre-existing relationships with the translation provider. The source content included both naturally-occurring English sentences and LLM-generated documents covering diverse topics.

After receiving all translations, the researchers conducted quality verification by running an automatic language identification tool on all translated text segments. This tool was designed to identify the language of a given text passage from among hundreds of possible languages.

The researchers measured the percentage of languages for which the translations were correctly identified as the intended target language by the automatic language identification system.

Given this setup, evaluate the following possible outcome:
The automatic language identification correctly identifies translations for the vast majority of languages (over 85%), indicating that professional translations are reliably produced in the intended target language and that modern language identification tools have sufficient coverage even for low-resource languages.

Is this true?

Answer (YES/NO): YES